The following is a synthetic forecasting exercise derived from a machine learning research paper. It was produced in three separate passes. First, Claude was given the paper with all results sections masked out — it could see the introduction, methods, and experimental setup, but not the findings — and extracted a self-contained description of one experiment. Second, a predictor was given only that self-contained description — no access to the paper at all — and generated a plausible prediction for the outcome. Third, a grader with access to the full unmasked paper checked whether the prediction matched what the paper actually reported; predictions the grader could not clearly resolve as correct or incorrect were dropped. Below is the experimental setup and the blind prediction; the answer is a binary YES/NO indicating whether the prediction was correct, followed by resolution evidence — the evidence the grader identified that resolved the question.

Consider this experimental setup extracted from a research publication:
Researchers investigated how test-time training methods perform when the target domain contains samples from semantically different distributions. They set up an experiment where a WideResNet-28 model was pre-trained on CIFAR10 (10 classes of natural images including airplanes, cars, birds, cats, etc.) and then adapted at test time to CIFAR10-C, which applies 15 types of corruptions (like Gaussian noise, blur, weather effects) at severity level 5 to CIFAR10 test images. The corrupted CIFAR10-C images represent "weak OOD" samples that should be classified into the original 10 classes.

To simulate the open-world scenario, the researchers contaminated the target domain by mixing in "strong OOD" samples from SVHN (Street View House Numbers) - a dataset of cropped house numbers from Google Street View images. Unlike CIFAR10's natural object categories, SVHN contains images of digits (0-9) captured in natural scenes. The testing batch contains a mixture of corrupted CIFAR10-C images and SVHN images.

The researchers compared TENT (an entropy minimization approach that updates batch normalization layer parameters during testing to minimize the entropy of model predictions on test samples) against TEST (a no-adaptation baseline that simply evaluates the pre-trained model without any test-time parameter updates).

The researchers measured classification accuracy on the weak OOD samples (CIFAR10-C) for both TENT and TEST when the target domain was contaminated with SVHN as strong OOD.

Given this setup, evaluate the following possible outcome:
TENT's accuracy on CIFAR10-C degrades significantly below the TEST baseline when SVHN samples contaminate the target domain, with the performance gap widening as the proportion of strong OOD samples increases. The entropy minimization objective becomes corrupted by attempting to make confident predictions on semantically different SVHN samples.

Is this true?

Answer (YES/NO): NO